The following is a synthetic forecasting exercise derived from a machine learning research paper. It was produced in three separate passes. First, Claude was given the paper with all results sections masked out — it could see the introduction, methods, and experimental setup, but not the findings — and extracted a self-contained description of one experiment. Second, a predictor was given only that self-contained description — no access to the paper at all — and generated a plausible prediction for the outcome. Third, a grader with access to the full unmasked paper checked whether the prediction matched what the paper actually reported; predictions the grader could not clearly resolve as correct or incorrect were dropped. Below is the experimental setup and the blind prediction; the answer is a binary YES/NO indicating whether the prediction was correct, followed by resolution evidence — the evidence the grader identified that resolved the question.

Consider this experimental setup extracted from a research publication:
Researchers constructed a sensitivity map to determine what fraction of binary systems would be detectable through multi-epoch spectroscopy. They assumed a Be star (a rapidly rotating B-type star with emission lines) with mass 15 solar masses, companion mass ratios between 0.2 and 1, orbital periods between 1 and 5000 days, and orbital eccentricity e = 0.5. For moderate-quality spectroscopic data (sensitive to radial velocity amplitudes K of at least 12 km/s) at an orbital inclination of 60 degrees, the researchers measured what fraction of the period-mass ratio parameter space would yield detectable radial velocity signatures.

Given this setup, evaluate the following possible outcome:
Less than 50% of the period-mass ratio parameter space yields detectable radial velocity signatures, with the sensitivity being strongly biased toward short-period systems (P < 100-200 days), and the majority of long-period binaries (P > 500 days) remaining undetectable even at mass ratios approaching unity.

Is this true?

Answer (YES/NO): NO